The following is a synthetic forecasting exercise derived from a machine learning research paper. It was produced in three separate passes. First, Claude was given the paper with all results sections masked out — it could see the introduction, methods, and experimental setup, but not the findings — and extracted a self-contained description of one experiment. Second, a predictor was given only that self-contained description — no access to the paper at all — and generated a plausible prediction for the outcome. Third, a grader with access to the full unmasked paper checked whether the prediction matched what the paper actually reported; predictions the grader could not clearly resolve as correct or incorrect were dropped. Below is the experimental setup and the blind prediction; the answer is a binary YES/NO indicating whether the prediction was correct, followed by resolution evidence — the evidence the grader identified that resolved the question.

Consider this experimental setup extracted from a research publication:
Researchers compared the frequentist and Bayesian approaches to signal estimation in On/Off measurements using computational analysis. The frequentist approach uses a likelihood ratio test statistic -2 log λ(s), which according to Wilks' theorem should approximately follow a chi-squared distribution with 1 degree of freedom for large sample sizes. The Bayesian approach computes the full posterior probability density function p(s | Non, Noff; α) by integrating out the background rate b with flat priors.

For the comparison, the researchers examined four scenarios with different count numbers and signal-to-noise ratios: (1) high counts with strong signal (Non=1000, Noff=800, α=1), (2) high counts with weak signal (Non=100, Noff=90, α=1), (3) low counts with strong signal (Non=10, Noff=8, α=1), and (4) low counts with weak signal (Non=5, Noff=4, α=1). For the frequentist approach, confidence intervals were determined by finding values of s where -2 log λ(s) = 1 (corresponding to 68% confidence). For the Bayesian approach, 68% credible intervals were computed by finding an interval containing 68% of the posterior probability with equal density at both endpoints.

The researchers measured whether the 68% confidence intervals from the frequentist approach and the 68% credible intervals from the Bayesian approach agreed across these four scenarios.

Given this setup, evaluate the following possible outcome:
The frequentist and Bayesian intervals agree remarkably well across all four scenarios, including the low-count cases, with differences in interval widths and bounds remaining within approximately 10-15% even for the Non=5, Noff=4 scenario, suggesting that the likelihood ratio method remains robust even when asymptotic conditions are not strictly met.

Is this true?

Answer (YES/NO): NO